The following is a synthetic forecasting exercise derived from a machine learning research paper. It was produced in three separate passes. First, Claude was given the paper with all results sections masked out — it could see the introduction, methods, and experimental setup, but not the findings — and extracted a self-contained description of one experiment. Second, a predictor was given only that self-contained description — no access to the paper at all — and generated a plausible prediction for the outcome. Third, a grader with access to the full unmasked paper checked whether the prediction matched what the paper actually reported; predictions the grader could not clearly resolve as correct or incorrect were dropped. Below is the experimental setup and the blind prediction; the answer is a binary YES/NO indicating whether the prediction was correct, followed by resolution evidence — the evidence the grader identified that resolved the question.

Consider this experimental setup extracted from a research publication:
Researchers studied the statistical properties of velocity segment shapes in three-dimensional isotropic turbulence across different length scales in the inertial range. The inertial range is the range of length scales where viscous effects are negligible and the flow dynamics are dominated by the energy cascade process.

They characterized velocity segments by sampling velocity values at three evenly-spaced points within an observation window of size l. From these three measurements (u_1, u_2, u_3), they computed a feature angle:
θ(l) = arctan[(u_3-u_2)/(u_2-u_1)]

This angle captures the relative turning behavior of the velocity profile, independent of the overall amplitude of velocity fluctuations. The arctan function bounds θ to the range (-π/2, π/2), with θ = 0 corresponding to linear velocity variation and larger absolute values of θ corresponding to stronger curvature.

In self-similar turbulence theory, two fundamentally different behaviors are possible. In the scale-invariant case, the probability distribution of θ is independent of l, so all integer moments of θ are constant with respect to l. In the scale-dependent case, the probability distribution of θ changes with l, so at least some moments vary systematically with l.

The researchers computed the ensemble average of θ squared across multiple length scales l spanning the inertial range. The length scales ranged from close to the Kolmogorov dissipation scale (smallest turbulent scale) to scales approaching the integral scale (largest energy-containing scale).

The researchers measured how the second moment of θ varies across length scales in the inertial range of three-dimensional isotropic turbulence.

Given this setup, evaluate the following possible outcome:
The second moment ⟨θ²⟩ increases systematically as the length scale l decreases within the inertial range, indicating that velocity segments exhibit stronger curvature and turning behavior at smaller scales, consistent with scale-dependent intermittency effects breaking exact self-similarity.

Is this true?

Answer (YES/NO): NO